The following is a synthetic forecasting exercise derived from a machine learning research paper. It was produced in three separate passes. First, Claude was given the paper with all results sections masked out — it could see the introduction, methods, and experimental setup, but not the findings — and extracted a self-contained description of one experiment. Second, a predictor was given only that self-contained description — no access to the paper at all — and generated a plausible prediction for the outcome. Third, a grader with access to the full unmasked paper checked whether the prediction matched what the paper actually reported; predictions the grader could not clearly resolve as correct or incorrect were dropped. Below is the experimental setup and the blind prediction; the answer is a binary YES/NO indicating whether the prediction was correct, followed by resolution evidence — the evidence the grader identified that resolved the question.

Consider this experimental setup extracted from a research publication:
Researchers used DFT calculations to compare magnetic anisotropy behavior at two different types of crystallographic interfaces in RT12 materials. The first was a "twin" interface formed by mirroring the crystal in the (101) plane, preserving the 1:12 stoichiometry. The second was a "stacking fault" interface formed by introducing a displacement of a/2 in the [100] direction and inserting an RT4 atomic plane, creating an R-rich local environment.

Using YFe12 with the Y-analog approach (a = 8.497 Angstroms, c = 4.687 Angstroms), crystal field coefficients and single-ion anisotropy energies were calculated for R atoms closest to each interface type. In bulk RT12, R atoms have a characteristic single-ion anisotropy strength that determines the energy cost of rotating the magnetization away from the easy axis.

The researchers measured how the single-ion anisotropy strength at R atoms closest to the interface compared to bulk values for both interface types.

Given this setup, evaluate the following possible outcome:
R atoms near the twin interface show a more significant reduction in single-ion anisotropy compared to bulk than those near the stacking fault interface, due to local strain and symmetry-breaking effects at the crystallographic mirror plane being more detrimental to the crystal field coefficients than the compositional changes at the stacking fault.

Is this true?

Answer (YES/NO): NO